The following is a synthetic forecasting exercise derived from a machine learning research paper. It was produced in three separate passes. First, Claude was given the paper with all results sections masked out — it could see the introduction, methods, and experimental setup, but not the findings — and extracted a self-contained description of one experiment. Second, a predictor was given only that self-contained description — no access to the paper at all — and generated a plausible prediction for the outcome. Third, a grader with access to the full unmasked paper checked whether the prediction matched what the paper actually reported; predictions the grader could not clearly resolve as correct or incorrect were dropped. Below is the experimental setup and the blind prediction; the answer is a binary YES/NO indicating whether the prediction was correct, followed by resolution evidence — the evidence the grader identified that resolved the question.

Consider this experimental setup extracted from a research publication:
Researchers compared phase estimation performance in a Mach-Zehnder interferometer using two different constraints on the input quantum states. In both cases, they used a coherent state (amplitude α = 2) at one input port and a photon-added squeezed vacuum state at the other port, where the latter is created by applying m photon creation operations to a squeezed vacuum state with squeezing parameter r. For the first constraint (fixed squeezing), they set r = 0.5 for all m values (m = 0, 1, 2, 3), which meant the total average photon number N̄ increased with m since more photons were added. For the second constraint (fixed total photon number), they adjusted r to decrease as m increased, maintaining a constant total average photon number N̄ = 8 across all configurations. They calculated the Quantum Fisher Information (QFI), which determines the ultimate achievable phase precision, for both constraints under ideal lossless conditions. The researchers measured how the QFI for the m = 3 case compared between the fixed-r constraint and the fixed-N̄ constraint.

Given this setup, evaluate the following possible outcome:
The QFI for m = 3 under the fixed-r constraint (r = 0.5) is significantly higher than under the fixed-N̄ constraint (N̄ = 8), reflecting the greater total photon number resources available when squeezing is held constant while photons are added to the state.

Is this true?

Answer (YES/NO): YES